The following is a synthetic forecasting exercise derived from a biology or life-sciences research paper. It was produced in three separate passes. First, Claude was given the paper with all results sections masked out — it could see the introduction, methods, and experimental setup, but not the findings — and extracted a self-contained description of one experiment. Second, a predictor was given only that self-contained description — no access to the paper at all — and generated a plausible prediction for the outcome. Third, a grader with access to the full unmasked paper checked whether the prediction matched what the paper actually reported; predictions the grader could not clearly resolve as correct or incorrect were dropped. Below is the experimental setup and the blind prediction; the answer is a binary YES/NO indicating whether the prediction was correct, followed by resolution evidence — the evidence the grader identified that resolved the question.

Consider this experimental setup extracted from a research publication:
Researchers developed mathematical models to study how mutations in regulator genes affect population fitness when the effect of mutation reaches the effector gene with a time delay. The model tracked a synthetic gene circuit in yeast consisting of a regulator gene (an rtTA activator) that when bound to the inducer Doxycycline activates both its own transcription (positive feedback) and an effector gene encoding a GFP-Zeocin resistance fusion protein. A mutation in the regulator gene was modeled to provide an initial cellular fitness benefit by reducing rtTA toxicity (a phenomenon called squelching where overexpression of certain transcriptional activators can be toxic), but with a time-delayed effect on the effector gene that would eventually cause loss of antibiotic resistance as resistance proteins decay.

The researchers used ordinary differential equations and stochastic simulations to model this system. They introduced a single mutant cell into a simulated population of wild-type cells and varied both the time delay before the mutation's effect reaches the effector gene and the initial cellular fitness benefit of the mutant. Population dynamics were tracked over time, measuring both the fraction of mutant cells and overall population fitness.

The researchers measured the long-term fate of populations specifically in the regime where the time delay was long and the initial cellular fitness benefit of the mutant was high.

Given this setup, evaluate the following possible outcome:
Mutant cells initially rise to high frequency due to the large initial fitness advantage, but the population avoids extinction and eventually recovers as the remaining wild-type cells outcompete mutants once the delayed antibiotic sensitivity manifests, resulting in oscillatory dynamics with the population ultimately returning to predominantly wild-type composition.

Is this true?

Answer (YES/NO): NO